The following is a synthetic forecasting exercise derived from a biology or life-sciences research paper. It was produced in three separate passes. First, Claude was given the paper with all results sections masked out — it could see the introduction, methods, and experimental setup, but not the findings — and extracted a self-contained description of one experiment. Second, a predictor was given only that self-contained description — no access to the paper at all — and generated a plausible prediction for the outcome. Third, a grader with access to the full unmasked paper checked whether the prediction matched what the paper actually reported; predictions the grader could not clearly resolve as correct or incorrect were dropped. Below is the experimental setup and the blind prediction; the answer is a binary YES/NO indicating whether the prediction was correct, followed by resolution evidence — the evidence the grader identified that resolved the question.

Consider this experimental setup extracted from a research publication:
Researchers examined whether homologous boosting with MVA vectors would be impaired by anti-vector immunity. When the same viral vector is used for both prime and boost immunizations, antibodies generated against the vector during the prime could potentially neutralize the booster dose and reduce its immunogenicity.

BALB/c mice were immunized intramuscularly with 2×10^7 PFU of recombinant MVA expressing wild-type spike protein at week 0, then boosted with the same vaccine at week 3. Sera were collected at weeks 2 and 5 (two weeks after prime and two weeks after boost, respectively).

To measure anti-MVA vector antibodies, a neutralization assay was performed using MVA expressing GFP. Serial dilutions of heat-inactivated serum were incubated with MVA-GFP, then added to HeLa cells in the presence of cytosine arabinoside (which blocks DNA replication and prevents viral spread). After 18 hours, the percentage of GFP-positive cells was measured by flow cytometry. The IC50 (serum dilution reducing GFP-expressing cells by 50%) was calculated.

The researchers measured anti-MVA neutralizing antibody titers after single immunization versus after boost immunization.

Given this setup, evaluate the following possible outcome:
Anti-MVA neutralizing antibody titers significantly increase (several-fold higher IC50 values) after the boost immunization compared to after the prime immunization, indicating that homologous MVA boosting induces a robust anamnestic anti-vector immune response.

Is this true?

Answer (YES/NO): YES